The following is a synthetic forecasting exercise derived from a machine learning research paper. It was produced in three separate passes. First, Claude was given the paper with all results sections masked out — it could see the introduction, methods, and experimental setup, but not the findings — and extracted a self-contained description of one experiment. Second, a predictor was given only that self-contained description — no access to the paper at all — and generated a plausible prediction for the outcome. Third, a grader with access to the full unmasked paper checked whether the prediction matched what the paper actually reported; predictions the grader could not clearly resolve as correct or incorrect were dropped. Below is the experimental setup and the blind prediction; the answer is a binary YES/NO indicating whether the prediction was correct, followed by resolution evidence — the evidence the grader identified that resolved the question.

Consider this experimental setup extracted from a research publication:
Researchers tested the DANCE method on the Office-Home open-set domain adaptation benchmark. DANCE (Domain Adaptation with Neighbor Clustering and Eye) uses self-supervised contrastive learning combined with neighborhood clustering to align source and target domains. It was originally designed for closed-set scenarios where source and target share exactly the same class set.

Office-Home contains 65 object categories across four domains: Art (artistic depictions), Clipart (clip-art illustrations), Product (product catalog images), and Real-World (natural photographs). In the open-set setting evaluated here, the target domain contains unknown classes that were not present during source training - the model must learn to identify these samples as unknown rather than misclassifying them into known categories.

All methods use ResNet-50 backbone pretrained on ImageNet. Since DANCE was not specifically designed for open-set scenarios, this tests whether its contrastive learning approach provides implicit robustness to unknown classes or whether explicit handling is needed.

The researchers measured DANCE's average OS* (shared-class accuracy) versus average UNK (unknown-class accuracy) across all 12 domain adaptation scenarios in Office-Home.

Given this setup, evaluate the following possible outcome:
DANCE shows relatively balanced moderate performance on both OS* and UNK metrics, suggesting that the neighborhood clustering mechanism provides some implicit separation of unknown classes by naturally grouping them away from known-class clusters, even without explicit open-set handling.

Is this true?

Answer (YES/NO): NO